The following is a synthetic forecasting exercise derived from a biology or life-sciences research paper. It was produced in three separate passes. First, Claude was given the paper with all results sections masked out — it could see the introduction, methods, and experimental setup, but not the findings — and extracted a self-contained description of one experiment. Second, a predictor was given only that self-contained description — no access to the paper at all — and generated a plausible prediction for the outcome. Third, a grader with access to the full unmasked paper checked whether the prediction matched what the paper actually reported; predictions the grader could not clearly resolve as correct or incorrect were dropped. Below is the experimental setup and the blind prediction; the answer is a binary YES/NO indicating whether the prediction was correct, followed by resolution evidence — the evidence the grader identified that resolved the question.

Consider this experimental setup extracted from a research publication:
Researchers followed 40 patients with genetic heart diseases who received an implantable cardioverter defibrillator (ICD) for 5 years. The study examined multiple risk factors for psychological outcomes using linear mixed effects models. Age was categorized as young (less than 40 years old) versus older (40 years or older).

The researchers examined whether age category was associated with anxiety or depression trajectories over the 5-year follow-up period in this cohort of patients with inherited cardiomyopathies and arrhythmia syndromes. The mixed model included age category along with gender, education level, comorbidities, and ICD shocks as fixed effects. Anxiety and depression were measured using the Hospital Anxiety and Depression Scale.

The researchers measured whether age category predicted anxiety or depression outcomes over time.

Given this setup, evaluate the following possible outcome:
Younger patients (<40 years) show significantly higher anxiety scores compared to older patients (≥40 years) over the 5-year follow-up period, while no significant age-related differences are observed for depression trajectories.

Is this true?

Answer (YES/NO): NO